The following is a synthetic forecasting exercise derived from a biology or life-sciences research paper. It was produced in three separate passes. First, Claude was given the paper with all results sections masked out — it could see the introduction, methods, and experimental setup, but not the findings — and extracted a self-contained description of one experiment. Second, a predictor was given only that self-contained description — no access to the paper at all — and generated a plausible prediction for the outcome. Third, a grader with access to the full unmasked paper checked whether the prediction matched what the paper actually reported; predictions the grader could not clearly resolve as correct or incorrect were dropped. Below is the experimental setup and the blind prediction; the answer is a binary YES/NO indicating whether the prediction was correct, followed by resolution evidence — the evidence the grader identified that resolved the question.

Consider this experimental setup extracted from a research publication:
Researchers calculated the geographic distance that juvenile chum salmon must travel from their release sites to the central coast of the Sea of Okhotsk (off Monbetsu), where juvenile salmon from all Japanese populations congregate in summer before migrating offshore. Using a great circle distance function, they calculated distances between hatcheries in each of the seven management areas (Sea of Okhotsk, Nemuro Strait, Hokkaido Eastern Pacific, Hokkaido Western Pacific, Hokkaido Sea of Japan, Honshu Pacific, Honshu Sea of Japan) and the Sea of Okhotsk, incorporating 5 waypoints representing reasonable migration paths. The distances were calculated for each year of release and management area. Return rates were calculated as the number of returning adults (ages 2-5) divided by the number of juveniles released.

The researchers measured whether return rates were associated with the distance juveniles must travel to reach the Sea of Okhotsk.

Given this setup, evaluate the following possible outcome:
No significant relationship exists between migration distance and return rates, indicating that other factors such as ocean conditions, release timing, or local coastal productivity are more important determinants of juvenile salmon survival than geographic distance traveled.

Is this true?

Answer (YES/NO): NO